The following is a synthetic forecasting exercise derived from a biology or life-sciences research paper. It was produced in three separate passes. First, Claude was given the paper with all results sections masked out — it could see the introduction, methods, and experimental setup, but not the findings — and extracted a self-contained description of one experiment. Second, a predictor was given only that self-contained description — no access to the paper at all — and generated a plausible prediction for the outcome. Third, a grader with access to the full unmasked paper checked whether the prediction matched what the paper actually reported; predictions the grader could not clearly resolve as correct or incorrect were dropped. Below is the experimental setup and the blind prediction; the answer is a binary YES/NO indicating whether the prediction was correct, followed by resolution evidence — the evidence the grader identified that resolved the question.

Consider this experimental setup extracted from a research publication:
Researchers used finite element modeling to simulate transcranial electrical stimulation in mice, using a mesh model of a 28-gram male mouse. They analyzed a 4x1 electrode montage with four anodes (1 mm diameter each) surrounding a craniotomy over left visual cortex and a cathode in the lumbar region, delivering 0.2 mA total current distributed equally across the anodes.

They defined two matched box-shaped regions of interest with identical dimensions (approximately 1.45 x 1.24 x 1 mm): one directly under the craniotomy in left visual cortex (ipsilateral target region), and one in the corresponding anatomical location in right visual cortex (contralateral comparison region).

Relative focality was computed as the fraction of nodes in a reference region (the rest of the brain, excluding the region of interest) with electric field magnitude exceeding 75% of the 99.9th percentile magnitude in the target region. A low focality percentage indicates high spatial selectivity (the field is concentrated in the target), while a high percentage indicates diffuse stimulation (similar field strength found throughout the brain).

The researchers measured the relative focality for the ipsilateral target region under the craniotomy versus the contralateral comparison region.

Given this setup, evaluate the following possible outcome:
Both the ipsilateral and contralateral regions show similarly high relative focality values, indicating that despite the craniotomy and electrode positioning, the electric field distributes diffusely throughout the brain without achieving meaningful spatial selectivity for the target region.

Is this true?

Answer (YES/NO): NO